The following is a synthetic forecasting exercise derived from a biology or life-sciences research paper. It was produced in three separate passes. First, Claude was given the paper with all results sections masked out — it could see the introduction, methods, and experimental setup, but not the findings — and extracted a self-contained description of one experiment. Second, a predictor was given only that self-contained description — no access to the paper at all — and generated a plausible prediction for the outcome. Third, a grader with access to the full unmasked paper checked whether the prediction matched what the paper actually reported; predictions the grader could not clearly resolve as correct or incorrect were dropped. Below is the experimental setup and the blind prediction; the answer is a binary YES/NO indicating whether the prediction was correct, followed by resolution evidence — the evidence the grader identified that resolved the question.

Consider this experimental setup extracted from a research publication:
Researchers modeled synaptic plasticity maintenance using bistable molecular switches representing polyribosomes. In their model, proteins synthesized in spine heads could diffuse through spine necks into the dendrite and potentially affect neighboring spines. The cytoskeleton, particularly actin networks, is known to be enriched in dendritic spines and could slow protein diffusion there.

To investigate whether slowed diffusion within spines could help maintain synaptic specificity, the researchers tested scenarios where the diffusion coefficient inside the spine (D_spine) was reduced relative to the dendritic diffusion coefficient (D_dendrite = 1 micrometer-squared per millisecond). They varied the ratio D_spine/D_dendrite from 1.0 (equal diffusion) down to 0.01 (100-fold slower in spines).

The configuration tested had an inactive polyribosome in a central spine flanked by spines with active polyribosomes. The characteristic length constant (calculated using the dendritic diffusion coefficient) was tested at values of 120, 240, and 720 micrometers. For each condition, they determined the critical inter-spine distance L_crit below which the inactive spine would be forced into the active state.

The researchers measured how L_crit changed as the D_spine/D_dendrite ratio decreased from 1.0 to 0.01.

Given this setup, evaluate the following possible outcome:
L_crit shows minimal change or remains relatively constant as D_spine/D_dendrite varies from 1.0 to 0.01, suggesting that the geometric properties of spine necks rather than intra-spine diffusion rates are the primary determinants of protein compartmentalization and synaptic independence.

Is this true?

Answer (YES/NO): YES